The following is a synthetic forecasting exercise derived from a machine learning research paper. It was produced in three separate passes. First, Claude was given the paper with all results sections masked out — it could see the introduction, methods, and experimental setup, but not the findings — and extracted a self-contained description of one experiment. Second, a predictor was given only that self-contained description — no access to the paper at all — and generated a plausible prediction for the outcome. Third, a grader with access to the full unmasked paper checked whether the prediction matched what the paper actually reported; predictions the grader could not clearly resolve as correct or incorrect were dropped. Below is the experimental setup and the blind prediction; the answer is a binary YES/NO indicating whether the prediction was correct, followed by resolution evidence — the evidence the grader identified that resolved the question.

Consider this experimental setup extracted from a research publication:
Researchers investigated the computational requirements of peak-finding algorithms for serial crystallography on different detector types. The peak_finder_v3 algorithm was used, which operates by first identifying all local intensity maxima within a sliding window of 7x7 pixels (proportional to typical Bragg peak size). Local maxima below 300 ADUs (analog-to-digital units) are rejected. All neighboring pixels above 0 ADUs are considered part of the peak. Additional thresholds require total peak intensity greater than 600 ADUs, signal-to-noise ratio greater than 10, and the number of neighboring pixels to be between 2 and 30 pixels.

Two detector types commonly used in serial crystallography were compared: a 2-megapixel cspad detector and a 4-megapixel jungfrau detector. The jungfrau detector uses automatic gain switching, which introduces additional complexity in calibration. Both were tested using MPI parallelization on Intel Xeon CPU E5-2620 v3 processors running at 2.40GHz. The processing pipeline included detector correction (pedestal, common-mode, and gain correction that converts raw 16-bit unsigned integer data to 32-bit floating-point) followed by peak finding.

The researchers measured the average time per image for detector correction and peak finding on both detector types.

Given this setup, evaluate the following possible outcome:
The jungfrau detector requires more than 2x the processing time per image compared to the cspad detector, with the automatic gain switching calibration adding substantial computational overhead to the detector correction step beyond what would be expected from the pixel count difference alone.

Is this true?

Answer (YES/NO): YES